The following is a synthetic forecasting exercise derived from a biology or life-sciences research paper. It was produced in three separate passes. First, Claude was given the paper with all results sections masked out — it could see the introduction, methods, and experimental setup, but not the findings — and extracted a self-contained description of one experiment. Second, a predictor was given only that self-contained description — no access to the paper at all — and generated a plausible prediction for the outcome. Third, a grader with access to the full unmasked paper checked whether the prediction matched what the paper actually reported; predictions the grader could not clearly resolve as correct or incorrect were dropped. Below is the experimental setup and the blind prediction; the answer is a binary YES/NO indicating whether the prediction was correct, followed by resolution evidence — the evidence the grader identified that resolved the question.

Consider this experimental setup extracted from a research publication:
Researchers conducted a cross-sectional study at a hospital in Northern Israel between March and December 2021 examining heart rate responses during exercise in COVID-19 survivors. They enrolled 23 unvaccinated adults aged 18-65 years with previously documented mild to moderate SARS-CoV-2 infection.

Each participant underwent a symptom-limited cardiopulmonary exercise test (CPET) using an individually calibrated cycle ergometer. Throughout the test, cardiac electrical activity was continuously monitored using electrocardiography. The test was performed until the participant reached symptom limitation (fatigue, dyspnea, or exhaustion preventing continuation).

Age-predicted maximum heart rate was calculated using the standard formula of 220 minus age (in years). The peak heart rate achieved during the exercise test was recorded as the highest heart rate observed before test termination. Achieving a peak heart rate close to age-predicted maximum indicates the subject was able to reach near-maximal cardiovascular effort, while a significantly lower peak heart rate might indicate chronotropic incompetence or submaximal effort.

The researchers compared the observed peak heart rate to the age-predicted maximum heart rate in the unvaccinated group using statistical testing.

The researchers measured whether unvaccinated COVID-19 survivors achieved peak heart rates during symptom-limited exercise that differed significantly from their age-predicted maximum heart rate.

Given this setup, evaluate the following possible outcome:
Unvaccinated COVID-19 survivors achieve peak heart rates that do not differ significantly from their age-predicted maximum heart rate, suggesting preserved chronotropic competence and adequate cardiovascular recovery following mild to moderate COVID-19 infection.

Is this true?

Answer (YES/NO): NO